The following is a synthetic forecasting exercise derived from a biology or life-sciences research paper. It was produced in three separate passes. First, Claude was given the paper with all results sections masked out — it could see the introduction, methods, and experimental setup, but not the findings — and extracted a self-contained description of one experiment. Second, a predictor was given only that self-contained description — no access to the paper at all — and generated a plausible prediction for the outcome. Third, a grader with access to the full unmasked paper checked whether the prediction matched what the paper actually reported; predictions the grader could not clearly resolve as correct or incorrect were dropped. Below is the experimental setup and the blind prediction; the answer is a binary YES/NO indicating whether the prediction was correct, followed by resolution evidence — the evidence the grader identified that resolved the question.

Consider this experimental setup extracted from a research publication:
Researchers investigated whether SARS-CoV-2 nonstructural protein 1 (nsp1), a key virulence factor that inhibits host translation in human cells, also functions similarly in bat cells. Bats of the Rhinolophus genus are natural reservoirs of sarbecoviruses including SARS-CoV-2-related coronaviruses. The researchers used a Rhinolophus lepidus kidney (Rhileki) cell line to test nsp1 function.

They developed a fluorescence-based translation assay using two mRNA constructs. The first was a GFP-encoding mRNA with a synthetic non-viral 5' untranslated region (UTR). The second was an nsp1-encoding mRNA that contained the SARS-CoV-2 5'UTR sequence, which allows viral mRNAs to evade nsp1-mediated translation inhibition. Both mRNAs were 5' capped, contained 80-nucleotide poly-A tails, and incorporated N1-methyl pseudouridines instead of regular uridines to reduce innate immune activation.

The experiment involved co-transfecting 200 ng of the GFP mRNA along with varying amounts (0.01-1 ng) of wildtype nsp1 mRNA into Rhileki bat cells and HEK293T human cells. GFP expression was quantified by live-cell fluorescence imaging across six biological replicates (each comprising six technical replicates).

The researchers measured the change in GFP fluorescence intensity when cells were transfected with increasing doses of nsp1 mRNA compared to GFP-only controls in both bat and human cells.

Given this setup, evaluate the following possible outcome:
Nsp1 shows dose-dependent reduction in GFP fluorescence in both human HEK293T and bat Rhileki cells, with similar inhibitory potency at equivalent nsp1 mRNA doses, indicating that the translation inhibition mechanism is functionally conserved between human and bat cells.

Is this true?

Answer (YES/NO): YES